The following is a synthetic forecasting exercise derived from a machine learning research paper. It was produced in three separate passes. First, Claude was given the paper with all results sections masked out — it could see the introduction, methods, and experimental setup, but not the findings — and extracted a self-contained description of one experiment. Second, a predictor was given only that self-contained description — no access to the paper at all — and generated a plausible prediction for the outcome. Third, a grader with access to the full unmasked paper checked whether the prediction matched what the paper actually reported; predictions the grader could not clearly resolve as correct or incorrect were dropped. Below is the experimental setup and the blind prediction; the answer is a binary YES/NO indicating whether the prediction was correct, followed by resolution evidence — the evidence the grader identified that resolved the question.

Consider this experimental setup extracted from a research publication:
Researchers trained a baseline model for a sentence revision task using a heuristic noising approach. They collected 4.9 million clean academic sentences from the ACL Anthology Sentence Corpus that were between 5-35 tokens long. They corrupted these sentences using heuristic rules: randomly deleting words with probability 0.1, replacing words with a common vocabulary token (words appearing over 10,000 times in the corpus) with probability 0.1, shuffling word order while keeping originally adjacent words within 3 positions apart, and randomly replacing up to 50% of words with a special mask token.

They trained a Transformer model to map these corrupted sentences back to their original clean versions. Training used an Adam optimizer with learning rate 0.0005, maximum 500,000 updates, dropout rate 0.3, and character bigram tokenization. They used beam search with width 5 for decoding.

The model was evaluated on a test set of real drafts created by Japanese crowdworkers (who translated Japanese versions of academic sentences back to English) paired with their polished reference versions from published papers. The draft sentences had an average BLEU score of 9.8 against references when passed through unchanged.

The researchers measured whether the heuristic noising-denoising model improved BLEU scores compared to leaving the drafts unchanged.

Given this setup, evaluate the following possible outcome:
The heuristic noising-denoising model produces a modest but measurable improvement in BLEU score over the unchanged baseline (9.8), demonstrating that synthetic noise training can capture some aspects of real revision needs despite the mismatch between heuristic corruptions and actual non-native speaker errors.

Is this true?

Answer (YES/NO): NO